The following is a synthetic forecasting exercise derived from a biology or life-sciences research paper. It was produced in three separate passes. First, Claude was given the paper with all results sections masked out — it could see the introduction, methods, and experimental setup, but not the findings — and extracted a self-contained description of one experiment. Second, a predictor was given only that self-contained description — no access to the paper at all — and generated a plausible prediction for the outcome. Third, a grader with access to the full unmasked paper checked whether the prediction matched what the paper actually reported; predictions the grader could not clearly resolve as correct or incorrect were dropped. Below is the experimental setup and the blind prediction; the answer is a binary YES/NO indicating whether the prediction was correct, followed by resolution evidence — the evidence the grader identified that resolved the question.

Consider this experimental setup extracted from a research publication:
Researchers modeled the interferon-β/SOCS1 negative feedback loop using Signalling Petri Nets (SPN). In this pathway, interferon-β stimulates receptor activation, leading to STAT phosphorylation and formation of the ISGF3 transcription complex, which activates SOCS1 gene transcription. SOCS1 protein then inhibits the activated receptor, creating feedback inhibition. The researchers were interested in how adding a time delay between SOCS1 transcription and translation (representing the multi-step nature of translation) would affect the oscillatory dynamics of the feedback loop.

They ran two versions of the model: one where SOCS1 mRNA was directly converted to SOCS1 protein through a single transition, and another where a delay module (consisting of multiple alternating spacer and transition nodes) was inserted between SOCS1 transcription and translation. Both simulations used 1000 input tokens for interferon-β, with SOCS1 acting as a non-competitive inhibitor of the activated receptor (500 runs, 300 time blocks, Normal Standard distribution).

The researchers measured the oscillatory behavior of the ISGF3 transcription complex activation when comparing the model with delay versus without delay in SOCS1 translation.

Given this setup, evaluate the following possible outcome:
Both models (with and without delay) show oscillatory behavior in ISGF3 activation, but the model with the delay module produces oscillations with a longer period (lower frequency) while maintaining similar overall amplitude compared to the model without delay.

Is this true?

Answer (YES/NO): NO